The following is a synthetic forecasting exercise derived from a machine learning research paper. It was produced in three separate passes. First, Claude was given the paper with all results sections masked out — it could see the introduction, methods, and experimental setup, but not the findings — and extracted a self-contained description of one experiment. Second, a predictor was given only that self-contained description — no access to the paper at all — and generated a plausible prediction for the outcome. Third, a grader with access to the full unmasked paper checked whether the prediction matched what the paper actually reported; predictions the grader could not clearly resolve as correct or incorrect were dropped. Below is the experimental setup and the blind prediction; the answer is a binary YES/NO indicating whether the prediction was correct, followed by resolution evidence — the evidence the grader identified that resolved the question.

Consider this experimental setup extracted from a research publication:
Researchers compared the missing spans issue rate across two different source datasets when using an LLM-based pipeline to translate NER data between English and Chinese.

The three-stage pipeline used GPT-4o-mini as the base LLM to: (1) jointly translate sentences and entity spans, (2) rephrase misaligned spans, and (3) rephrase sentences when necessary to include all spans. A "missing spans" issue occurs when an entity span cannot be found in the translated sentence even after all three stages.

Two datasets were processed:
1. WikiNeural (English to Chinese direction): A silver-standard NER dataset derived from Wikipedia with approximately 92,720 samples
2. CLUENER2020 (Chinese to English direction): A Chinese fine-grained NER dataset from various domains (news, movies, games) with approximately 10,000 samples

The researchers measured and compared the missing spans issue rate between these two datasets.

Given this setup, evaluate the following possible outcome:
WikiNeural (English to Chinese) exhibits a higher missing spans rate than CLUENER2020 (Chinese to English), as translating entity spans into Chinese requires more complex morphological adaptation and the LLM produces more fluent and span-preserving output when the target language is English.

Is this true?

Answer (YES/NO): NO